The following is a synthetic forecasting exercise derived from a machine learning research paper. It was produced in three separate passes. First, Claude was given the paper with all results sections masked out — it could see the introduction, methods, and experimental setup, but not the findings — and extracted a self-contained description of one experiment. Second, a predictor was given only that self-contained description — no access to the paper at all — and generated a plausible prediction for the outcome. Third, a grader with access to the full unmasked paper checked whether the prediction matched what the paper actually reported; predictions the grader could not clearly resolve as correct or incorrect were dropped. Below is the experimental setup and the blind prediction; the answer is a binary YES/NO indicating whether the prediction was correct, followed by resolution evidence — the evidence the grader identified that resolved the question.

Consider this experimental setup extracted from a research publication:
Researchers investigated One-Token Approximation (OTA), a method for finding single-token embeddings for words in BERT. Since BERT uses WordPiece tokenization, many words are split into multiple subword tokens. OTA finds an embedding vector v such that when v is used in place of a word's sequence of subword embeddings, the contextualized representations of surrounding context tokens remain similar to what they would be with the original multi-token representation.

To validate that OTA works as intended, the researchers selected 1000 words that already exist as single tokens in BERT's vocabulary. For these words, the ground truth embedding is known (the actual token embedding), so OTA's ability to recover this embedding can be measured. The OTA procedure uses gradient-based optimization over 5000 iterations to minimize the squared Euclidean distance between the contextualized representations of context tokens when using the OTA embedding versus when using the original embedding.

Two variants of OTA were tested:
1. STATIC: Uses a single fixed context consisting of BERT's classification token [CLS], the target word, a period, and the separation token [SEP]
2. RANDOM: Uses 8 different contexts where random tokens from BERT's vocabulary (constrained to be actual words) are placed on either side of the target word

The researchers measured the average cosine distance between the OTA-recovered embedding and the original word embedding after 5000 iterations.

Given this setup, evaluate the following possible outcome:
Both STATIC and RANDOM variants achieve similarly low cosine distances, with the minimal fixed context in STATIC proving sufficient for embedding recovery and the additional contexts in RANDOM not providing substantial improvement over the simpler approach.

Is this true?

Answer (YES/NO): NO